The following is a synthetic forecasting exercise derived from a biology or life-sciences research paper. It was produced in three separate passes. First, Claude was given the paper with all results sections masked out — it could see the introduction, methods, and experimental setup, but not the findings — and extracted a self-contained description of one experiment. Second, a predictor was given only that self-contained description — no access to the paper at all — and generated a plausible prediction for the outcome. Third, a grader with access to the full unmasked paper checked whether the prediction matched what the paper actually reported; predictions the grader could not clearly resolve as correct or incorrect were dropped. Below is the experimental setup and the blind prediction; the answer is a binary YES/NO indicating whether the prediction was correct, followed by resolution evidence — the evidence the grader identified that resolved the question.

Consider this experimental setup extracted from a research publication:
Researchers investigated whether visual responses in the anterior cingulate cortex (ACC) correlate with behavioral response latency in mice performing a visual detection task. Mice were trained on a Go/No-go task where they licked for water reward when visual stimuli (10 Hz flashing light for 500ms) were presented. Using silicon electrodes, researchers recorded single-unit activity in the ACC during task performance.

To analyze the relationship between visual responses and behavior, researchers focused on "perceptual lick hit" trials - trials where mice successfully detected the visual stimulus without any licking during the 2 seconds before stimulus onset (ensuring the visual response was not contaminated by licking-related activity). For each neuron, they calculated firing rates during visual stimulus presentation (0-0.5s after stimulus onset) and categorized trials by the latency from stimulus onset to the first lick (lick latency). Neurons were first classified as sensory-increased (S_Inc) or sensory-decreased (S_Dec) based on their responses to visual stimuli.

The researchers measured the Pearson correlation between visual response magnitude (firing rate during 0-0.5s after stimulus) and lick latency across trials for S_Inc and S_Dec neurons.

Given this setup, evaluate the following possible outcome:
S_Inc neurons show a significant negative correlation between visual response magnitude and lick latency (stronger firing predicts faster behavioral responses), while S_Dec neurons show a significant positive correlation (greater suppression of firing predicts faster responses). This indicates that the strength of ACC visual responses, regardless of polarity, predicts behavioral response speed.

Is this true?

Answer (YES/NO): NO